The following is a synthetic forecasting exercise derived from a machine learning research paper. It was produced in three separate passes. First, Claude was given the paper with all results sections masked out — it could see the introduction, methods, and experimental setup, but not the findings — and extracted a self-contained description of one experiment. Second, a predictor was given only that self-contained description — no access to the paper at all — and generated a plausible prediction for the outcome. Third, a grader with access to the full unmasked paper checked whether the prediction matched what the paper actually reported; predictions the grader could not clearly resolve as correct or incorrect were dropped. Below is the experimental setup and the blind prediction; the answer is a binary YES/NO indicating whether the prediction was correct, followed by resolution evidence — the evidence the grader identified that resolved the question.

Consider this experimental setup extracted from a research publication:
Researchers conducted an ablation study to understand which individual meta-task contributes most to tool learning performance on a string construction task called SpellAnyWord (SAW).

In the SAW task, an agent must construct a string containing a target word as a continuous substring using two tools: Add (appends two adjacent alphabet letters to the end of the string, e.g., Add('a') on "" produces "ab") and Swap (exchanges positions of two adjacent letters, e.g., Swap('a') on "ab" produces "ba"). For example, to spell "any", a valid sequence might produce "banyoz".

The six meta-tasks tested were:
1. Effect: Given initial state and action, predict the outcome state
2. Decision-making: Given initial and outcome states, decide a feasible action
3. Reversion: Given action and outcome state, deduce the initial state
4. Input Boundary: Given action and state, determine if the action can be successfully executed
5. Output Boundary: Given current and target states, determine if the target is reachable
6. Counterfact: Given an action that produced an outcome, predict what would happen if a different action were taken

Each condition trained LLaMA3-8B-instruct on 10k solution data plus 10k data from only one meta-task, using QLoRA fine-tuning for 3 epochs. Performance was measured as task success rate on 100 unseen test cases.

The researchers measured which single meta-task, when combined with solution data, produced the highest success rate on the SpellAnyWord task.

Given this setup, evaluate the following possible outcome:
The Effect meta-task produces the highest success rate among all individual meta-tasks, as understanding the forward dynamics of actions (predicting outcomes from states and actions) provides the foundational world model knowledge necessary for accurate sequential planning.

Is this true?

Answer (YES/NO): NO